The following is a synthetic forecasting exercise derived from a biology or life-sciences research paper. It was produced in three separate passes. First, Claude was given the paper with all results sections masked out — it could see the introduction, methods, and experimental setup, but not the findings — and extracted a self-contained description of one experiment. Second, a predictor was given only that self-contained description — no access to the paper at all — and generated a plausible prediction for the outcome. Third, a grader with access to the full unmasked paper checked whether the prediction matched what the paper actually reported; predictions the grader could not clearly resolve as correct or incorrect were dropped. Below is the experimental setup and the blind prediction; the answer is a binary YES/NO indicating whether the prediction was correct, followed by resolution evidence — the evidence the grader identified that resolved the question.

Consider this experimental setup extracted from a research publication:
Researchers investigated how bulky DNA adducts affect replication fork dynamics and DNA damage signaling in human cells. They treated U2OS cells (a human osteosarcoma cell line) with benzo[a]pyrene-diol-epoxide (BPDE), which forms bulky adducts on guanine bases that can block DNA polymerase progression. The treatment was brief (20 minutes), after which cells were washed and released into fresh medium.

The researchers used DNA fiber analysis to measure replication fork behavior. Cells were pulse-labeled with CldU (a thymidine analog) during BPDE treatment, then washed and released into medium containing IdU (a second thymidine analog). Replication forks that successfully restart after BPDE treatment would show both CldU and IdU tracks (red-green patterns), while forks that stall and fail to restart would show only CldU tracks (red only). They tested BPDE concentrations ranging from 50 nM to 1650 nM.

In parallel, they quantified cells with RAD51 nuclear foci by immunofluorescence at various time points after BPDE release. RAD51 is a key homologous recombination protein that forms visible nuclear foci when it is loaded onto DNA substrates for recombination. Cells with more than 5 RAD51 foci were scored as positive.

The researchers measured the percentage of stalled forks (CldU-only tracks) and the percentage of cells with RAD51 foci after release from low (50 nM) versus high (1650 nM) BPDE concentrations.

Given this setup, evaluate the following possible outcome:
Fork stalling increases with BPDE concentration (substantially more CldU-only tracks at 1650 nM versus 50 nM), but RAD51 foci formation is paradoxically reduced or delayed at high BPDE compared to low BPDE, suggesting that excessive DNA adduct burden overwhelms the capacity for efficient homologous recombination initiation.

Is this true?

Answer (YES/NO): YES